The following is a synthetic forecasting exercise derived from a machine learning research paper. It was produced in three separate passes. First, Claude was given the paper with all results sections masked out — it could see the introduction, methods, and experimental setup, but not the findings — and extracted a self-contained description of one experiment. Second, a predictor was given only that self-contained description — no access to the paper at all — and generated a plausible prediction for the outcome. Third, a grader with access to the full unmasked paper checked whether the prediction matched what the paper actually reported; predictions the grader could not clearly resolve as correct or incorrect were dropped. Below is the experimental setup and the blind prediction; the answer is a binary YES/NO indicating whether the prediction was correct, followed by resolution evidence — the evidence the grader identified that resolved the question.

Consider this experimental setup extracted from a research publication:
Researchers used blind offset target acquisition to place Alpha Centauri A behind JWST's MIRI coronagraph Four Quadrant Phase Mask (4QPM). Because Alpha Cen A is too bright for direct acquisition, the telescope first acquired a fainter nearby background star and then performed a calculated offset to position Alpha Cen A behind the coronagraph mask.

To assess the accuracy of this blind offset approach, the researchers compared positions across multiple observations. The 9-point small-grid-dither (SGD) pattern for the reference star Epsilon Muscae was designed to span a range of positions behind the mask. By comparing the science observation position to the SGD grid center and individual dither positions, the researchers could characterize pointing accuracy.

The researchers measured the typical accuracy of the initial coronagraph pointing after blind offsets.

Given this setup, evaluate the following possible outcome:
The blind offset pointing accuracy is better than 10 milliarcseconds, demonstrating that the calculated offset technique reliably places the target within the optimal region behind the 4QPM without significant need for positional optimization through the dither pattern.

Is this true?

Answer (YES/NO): NO